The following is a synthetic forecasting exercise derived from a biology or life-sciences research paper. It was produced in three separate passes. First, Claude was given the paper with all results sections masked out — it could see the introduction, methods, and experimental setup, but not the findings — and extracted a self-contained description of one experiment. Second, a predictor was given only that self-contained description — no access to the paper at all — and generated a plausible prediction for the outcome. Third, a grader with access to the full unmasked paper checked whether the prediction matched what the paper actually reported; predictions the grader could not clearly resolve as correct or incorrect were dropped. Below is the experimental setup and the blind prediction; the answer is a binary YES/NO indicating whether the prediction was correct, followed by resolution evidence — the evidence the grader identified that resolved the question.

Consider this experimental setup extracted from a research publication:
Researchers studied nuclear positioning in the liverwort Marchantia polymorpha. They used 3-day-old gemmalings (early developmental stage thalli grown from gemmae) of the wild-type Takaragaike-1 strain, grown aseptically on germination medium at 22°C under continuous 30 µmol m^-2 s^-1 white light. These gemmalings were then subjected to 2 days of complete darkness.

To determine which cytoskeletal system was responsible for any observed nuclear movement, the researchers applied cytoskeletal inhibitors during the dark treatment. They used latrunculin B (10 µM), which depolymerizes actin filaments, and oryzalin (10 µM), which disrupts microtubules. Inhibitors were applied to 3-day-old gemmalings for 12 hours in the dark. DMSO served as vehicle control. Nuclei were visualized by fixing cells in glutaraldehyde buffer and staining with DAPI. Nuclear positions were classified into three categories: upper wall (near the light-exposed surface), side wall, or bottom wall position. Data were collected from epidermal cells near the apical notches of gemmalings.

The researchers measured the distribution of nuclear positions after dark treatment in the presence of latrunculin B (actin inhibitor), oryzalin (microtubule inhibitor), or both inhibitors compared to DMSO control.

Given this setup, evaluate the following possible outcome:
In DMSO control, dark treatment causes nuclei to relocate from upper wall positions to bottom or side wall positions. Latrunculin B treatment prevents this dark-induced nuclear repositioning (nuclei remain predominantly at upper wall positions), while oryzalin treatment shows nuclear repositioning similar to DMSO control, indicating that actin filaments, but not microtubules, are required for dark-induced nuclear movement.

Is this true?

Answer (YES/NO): NO